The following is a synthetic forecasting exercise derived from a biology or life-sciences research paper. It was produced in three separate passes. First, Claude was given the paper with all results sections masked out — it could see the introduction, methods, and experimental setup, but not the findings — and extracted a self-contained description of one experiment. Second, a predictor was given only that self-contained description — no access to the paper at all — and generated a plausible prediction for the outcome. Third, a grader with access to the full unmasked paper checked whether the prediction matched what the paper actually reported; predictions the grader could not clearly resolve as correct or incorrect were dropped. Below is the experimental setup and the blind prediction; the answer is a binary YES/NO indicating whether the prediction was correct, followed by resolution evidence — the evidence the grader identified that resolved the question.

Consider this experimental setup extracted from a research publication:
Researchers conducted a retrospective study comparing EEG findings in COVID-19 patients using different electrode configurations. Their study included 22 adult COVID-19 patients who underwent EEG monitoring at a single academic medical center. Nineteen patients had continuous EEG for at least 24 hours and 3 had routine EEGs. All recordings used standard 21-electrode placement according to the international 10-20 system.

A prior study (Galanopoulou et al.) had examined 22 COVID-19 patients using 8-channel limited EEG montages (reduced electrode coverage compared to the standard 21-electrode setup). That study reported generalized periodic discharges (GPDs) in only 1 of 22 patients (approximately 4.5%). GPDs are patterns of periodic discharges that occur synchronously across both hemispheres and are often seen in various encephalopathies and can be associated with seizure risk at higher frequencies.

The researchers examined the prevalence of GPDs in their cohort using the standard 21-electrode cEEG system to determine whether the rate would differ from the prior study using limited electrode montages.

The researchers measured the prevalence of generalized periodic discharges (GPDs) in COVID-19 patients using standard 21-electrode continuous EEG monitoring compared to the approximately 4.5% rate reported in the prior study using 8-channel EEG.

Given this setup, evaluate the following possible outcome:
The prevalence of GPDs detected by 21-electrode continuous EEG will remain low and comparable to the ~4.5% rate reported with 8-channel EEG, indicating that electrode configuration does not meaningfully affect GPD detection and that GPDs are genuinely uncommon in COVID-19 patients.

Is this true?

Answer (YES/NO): NO